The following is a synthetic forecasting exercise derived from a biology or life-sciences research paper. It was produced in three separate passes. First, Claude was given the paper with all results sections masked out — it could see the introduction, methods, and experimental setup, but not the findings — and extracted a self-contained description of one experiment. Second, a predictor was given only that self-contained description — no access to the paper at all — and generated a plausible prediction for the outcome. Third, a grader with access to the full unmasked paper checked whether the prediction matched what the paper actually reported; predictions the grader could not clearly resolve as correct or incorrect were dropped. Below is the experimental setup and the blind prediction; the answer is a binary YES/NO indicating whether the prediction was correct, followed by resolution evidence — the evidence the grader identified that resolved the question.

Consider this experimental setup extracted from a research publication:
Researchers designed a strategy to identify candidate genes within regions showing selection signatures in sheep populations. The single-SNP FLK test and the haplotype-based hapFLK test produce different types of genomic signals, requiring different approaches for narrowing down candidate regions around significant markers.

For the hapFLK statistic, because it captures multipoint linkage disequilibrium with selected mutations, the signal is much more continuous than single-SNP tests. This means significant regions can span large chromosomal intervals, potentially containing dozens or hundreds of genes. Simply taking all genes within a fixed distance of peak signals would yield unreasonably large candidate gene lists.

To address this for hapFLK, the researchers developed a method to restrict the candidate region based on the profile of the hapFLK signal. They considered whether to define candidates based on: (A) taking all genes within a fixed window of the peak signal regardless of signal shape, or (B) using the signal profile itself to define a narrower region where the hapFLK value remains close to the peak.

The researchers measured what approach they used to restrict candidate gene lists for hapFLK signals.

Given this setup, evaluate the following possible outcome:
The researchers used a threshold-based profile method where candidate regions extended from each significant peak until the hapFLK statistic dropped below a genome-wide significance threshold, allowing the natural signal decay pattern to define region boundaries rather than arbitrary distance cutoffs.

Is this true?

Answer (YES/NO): NO